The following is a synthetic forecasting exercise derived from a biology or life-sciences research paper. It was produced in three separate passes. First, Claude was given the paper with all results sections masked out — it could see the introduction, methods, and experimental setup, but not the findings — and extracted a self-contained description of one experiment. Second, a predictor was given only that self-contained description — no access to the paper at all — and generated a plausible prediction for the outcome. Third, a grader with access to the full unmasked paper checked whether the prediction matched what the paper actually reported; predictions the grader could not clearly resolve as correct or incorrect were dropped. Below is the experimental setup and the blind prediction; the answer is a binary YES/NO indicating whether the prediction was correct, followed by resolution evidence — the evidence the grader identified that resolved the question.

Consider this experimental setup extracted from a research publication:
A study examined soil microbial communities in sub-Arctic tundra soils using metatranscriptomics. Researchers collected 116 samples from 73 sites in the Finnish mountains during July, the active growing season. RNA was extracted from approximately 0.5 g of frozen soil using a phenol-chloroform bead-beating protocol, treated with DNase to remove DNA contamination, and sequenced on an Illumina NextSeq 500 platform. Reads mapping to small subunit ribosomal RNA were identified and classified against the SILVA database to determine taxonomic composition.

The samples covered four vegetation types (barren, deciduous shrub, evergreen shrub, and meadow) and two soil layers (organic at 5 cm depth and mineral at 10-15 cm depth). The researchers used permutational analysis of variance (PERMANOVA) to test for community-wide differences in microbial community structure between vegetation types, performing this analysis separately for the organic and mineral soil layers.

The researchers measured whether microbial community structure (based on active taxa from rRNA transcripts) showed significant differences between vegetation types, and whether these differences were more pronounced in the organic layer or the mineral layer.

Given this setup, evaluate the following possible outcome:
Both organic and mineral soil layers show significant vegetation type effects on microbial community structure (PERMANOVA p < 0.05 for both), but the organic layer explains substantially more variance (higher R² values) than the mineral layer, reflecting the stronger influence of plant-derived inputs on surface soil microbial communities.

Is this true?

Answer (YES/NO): NO